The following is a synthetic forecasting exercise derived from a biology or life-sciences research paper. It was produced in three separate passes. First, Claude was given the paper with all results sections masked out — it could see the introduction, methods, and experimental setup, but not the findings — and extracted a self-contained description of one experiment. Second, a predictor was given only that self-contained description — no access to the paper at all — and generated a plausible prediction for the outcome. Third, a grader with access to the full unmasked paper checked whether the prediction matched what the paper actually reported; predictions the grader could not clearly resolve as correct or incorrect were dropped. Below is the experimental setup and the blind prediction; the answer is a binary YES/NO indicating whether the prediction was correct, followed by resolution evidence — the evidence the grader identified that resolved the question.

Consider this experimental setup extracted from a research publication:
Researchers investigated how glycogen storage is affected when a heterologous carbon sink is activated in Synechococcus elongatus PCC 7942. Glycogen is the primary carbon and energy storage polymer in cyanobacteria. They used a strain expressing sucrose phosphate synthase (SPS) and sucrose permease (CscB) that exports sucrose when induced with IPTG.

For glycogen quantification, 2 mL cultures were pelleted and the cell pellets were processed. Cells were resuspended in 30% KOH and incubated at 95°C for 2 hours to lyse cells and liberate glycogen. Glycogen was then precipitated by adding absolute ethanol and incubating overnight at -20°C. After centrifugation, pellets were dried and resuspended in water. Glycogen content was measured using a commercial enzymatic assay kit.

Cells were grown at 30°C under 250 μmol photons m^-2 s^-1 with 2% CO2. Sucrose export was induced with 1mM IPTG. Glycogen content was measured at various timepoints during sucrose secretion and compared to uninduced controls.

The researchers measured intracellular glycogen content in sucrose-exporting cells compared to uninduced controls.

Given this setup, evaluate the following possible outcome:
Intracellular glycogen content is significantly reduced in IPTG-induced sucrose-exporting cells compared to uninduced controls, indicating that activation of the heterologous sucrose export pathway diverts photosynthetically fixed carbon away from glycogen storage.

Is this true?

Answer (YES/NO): YES